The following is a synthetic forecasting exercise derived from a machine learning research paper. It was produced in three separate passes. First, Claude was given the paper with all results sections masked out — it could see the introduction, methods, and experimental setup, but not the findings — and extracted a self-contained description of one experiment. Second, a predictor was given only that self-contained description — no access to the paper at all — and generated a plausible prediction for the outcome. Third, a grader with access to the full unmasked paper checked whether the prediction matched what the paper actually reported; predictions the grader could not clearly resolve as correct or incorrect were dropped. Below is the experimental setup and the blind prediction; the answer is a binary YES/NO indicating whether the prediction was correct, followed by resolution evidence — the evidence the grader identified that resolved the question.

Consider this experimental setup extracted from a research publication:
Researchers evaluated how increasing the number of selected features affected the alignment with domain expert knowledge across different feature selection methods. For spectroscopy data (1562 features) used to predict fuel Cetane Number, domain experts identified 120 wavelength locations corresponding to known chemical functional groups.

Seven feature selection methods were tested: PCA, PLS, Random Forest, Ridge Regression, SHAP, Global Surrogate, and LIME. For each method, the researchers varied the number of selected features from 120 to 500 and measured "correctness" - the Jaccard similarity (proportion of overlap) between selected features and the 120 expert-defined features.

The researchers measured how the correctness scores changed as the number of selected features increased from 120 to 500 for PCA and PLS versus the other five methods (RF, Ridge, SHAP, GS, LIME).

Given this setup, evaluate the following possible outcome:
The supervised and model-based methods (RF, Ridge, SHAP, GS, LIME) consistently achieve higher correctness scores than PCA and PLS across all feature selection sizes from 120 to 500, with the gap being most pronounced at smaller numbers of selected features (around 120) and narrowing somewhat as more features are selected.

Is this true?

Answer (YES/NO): NO